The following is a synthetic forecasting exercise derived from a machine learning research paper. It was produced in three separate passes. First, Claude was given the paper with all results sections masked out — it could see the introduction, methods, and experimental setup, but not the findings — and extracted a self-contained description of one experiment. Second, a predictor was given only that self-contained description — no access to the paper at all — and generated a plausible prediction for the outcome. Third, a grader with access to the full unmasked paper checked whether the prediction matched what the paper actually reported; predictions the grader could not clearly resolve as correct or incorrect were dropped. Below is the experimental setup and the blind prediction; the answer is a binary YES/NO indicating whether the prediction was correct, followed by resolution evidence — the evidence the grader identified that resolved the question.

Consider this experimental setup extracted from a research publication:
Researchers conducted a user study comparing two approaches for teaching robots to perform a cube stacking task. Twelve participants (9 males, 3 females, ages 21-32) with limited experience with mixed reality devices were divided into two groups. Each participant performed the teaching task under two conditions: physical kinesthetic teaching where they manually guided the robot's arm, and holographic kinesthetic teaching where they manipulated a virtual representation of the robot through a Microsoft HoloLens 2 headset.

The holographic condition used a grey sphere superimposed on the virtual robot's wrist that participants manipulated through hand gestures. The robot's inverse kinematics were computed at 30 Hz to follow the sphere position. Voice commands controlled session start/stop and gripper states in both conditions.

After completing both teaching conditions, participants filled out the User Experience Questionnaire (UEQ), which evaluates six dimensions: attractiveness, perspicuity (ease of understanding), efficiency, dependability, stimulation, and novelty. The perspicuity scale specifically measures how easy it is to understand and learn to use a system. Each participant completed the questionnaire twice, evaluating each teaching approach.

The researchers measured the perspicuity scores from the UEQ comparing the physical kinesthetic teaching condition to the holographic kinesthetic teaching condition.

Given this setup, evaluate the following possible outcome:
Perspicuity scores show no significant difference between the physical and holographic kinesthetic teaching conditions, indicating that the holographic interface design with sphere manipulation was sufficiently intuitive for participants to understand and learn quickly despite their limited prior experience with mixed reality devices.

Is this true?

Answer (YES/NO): YES